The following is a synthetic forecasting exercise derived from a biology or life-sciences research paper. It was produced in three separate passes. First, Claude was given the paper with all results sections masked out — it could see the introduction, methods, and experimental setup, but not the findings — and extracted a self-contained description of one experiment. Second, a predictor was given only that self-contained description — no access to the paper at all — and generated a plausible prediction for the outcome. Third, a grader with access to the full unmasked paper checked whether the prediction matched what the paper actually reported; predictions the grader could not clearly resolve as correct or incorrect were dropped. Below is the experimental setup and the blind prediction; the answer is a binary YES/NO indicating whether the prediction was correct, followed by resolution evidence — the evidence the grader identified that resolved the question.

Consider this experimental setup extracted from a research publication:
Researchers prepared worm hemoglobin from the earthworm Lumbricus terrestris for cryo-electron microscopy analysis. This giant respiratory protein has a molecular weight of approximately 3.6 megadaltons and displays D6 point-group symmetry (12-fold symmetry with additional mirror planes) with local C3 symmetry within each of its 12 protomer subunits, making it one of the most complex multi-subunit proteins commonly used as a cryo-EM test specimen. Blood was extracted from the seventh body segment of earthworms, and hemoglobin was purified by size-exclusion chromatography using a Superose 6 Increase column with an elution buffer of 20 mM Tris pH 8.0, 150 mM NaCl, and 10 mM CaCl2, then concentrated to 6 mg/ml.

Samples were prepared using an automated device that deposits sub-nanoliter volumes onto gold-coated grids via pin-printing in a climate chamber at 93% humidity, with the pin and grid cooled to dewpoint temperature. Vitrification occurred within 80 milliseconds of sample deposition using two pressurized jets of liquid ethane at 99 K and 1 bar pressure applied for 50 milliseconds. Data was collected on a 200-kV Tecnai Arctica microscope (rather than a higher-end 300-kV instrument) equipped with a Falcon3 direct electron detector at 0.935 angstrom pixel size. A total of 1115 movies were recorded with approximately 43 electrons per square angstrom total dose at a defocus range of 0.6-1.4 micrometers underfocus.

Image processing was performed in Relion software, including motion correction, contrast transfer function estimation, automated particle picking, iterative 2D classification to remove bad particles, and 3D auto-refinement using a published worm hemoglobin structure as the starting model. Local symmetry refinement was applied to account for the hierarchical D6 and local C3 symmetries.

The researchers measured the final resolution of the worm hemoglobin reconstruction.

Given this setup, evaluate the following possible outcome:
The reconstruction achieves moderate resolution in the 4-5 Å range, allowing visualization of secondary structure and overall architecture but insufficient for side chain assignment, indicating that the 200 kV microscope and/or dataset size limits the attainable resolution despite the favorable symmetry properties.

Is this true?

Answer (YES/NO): NO